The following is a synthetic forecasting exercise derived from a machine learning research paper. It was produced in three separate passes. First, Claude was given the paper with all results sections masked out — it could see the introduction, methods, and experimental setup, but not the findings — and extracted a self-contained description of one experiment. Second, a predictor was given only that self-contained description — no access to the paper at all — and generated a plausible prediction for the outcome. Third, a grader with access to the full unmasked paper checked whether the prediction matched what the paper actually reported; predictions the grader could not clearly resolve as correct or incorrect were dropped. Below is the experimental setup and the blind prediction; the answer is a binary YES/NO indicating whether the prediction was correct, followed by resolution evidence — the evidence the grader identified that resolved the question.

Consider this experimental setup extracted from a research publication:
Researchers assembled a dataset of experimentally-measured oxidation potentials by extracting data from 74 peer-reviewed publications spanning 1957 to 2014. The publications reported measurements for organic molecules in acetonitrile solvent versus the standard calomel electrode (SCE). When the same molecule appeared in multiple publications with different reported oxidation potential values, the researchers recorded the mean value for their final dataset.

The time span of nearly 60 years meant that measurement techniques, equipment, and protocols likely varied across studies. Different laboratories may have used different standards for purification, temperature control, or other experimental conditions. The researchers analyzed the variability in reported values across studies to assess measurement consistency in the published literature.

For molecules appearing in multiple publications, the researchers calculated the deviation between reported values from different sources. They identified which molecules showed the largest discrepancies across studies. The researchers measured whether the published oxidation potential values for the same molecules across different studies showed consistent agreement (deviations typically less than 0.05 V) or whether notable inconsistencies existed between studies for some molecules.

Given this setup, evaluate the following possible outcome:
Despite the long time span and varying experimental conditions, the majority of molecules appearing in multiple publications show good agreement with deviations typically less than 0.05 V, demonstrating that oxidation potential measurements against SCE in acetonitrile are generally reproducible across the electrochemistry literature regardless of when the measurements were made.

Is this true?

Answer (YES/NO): NO